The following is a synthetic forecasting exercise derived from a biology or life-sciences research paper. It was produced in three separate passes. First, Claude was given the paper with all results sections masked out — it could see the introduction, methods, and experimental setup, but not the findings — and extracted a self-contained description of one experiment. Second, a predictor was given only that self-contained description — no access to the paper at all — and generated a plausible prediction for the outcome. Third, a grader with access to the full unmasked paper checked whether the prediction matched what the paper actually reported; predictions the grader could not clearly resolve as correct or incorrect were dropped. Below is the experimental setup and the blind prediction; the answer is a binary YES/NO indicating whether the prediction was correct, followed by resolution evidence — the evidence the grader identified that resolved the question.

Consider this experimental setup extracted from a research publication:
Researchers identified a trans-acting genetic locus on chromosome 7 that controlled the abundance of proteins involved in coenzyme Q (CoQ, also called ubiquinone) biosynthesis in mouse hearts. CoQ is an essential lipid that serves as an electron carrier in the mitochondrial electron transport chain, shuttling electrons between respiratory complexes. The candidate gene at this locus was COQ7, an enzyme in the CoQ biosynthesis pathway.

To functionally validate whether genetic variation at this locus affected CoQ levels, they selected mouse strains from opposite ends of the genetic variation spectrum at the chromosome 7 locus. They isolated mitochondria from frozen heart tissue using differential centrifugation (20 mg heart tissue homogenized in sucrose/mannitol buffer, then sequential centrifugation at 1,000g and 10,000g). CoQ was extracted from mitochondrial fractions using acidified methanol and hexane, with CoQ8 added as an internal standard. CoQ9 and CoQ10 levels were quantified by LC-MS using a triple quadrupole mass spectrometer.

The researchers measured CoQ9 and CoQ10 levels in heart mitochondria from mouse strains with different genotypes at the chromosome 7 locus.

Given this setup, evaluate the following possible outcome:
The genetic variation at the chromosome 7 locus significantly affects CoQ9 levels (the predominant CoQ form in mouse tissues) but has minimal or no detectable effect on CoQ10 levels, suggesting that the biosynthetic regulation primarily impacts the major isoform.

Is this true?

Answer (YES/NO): NO